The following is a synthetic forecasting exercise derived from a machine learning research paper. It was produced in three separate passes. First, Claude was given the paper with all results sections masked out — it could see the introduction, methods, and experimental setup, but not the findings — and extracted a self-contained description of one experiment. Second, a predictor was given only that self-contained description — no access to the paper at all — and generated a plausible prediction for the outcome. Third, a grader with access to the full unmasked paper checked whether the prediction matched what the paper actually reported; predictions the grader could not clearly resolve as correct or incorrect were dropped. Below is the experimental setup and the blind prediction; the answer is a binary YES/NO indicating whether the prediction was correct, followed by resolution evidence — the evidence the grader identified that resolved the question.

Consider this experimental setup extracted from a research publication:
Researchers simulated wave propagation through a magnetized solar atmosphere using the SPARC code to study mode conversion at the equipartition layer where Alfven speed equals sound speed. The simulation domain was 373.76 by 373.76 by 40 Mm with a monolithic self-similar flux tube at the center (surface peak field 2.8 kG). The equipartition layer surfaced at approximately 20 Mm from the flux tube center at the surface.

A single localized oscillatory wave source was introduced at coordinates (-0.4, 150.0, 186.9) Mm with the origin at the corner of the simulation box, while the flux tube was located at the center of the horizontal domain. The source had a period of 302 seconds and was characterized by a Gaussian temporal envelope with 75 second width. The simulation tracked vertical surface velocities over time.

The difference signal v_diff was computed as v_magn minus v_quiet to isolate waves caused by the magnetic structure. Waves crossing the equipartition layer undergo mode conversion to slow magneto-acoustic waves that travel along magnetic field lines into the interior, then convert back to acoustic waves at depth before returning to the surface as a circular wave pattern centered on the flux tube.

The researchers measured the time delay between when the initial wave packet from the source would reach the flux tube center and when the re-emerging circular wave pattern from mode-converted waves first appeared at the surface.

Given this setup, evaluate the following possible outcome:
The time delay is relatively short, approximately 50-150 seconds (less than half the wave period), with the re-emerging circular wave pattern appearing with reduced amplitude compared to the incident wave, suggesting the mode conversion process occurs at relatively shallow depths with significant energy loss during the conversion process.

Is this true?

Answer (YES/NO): NO